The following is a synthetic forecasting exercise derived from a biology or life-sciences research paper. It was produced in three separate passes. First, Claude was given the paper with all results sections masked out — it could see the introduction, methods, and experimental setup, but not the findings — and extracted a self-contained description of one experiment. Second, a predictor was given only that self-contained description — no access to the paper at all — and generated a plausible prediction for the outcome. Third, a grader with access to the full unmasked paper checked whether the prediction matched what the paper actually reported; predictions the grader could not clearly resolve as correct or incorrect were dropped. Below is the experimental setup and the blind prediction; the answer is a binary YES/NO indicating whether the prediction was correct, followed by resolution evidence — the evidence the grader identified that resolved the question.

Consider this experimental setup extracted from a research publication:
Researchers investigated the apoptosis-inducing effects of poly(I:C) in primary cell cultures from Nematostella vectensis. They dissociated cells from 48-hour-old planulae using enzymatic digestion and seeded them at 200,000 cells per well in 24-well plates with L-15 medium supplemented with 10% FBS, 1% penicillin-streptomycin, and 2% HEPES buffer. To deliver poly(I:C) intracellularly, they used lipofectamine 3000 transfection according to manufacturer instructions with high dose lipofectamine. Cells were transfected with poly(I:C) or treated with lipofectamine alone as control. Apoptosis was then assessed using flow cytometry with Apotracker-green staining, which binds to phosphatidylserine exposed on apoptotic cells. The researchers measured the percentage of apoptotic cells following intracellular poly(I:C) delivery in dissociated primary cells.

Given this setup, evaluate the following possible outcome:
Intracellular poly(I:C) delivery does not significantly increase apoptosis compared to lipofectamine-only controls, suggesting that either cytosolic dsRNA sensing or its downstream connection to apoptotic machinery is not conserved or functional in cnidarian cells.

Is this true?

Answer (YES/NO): NO